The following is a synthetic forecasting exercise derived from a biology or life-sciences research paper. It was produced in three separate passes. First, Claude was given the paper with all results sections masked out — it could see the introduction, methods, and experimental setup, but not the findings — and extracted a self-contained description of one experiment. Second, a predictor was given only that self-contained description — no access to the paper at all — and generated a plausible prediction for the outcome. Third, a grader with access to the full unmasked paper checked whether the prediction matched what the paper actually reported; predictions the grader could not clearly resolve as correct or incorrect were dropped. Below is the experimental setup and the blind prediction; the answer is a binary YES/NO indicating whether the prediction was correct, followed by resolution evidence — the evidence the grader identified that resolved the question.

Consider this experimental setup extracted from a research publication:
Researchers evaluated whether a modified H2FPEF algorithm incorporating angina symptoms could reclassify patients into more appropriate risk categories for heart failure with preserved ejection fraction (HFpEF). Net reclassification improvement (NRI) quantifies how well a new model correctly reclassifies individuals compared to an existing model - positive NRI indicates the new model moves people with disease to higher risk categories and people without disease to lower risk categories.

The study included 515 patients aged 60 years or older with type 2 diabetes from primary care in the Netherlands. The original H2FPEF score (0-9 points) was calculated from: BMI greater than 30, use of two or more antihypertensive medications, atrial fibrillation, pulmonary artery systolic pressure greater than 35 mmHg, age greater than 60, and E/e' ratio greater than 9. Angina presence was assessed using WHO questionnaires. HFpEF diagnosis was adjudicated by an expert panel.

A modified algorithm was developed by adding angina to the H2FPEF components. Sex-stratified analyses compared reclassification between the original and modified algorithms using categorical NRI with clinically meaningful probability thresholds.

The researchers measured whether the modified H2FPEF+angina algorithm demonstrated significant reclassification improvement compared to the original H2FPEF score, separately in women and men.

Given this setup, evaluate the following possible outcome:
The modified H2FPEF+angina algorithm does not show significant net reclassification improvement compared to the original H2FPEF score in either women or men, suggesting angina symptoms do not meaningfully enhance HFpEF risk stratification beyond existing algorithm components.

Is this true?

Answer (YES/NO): NO